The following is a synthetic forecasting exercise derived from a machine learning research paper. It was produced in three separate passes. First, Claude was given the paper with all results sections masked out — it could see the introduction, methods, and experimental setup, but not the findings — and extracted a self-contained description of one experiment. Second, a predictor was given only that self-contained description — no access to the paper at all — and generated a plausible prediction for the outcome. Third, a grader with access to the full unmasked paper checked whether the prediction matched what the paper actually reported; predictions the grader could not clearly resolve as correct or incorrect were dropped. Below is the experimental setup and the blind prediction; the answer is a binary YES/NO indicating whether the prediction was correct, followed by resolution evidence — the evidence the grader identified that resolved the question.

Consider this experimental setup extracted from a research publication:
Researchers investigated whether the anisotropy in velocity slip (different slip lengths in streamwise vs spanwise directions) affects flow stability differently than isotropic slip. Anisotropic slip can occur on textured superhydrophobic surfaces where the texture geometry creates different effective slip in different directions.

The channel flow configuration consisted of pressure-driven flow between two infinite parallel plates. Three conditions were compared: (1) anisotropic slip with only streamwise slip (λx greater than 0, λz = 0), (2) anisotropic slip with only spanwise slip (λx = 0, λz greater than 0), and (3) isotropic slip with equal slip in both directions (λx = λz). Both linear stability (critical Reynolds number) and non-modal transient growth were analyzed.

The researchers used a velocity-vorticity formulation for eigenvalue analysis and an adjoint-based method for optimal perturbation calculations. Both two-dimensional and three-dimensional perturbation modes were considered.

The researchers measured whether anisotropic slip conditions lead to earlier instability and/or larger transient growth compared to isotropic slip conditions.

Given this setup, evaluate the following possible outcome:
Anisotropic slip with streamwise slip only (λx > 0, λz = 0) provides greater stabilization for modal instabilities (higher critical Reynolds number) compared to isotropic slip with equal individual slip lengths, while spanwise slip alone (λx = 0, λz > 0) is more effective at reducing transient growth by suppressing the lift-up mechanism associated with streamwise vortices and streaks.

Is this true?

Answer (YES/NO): NO